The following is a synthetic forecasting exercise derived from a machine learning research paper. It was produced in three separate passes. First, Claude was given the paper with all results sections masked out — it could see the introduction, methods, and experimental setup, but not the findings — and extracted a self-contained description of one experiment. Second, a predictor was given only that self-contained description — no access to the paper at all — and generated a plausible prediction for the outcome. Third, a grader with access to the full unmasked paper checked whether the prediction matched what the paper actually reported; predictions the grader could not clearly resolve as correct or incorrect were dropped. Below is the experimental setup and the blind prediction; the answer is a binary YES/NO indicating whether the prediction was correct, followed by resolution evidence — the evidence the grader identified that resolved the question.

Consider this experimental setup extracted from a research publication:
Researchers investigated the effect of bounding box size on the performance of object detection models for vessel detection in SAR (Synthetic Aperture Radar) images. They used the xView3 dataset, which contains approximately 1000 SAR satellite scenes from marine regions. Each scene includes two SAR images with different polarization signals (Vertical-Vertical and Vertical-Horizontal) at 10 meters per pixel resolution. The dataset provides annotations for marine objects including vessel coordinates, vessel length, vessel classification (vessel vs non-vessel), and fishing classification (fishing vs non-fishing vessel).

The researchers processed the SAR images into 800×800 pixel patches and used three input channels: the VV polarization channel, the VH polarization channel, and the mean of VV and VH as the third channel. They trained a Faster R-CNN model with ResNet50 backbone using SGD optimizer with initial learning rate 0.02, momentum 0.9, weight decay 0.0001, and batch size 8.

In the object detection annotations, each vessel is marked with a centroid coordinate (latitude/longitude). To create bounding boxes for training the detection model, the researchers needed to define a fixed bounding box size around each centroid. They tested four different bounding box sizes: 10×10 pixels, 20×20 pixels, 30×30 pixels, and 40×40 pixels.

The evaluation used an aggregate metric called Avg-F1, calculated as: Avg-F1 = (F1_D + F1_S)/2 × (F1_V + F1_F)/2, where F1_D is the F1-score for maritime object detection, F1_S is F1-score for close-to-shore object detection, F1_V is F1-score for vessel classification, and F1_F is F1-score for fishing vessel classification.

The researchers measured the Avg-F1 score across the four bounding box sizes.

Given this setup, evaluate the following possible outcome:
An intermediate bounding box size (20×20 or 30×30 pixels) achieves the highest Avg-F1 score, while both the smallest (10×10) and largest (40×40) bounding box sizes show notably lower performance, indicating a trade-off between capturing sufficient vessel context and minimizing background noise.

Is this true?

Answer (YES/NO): NO